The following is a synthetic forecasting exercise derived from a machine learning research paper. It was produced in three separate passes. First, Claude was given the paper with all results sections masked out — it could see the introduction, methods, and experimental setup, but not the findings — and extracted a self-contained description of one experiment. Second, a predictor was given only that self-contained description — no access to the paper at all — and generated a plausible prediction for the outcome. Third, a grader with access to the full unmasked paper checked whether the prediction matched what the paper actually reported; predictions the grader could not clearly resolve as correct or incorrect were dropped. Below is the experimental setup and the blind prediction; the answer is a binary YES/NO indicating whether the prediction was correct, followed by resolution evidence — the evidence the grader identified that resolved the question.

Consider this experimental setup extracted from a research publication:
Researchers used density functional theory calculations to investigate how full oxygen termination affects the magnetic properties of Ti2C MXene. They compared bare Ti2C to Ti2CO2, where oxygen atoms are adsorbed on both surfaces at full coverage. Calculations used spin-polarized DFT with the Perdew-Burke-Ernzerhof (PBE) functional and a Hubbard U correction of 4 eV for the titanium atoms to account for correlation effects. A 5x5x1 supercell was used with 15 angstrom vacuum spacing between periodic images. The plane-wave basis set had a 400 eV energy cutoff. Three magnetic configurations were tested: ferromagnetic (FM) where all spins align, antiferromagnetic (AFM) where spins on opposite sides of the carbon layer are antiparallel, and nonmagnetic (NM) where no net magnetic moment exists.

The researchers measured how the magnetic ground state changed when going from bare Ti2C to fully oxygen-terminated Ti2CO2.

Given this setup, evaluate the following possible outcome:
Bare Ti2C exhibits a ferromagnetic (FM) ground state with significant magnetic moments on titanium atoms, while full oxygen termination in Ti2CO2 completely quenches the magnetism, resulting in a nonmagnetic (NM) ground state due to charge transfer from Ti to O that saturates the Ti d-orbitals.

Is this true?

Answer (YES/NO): NO